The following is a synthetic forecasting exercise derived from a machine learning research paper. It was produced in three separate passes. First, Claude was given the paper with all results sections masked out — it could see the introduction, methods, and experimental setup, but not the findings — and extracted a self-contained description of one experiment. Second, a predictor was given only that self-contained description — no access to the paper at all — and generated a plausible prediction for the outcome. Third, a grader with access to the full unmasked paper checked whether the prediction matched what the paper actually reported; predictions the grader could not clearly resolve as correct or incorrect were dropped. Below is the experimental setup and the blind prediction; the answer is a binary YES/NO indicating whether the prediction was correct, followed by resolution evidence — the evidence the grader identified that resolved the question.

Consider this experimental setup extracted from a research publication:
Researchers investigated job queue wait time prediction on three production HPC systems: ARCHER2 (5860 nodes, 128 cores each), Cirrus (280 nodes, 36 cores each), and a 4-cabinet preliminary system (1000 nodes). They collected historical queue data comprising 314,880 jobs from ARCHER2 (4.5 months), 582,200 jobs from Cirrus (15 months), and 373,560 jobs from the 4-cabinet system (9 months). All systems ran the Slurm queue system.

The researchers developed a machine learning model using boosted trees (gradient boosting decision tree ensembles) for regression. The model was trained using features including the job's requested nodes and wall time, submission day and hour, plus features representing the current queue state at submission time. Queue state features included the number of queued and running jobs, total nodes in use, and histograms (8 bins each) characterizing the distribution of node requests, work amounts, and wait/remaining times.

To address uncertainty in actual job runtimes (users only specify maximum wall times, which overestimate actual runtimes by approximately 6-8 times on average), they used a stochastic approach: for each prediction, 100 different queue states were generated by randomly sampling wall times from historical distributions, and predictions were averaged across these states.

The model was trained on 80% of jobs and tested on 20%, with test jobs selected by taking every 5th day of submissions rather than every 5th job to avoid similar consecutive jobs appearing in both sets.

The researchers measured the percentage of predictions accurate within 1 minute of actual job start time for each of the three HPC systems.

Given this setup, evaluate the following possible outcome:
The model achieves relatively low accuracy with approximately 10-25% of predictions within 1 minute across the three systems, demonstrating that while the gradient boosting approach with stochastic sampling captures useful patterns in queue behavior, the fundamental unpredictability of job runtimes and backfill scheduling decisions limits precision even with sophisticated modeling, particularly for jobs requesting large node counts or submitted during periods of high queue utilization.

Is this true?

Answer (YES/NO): NO